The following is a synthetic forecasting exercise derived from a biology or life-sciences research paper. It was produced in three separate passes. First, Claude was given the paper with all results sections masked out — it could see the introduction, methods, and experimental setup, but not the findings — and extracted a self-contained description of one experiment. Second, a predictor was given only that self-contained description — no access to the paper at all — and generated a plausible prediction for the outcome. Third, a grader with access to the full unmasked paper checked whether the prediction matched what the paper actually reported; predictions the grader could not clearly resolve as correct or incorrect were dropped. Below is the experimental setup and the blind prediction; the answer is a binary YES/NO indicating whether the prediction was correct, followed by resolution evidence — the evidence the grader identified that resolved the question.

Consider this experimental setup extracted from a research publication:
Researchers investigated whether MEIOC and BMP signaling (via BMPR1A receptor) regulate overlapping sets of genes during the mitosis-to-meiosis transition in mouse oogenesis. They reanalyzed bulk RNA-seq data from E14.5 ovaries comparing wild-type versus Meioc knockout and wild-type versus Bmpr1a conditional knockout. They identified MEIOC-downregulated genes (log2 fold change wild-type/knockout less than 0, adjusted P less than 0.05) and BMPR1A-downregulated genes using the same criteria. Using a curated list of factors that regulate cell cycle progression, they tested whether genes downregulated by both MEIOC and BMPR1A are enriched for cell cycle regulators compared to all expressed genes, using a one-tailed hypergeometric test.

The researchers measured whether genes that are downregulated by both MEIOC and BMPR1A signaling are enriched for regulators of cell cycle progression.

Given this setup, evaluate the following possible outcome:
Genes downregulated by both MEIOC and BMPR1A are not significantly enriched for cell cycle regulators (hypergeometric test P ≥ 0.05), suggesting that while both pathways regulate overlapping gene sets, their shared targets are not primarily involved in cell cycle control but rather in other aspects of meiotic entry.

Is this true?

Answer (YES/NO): NO